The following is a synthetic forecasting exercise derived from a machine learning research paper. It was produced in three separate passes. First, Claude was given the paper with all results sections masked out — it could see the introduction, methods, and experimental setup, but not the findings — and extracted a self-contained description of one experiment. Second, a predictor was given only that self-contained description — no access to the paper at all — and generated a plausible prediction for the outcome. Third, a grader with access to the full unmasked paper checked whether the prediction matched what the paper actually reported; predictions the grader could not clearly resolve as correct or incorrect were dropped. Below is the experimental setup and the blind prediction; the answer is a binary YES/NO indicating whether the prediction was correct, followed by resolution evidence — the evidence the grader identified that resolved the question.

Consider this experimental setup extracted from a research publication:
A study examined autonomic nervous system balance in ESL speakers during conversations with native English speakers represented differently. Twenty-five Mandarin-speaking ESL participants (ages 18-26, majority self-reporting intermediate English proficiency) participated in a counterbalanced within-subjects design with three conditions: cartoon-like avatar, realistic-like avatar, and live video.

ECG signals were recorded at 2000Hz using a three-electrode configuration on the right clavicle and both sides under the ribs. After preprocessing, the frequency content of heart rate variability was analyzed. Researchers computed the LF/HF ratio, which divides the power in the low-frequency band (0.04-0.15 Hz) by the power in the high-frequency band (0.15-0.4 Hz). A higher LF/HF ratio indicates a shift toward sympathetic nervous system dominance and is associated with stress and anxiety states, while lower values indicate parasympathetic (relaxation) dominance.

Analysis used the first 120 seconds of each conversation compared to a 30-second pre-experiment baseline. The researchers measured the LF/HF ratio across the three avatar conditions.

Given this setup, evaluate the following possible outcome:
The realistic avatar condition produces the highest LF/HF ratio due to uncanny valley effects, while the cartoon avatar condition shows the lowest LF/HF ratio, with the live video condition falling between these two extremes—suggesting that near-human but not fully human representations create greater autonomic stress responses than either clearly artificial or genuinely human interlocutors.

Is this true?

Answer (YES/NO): NO